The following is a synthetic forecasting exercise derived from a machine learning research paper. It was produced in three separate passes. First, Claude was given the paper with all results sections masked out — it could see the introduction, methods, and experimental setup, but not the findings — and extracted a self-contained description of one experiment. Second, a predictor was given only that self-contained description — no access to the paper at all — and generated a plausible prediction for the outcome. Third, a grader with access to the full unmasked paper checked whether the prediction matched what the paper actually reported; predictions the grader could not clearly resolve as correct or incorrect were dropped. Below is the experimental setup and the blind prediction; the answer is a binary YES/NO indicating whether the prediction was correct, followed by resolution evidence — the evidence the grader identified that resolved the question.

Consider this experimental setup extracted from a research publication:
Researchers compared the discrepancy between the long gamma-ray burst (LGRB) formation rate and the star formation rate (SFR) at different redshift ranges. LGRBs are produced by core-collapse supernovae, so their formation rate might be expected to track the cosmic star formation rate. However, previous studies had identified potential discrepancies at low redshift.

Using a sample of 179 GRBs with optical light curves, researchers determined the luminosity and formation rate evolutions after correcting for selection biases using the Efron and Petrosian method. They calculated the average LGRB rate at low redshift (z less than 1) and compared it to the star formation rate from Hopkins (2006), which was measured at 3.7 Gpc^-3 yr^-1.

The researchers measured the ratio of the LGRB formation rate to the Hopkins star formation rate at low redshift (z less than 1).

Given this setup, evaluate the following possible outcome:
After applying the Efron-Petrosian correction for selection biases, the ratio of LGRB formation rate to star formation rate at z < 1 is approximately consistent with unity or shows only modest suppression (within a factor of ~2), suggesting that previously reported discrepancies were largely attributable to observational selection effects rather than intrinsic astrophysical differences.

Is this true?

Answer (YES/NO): NO